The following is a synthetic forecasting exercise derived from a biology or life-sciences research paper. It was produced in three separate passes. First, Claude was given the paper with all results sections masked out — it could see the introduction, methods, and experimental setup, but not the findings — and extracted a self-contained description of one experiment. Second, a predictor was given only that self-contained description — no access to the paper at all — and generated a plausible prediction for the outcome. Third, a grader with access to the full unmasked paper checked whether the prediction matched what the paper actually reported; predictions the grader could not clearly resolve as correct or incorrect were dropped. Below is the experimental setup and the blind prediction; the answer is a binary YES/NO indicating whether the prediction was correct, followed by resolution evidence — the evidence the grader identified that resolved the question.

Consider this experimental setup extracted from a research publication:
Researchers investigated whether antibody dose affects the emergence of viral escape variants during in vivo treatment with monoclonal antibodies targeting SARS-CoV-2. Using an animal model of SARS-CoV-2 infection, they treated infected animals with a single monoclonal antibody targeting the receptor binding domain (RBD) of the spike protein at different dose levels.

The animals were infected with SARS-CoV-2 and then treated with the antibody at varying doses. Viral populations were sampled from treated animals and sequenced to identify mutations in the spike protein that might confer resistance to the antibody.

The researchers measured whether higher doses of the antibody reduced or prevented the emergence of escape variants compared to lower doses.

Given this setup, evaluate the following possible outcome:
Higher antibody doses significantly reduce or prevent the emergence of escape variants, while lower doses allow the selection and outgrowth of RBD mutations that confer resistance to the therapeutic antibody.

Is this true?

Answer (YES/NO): NO